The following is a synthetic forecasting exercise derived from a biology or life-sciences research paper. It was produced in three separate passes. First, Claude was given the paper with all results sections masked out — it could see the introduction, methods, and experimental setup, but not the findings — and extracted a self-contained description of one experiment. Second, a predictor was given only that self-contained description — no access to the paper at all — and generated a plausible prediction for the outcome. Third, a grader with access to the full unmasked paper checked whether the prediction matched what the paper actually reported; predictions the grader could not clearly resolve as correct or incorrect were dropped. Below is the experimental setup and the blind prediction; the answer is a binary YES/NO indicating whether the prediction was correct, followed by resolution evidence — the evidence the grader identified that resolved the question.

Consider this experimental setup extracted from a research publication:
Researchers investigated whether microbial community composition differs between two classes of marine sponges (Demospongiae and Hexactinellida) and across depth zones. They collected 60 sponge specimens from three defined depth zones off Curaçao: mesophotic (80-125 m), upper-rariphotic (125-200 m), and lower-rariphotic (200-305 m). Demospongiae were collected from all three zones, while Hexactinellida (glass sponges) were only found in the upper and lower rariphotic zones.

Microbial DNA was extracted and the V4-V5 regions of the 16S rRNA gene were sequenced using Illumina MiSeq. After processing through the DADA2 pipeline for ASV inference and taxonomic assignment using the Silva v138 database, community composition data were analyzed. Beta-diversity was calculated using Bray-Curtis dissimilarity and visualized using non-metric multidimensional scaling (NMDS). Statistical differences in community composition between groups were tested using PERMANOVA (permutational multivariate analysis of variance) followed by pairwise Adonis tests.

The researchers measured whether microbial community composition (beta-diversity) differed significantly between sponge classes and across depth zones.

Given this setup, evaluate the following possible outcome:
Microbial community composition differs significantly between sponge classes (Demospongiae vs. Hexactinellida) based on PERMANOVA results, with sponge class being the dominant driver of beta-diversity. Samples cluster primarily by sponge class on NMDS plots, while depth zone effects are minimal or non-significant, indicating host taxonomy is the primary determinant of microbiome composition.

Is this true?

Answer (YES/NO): NO